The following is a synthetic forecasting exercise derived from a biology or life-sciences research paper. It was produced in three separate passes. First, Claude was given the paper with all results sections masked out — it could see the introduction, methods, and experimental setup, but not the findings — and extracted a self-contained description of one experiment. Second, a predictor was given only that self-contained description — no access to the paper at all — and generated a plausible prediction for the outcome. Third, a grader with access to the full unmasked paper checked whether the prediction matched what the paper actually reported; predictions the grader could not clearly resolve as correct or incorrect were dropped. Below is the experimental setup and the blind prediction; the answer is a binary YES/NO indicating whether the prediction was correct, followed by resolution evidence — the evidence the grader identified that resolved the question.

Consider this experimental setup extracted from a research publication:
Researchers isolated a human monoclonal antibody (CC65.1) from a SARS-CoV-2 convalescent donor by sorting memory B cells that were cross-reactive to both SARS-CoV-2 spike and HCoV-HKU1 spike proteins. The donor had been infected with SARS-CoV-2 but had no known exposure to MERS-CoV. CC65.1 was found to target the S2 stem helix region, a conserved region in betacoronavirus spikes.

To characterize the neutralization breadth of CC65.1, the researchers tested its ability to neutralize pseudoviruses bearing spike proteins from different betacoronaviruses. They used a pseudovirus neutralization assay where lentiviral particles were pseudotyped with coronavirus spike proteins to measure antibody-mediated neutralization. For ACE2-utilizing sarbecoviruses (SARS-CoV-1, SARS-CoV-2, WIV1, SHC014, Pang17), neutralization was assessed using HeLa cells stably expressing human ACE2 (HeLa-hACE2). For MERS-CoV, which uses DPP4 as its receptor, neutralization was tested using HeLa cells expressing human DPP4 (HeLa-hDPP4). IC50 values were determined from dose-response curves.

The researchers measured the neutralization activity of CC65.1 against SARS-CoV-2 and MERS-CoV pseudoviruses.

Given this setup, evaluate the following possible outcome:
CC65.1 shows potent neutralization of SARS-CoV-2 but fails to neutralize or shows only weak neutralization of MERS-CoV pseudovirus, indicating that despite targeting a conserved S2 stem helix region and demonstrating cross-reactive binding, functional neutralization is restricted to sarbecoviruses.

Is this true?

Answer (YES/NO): YES